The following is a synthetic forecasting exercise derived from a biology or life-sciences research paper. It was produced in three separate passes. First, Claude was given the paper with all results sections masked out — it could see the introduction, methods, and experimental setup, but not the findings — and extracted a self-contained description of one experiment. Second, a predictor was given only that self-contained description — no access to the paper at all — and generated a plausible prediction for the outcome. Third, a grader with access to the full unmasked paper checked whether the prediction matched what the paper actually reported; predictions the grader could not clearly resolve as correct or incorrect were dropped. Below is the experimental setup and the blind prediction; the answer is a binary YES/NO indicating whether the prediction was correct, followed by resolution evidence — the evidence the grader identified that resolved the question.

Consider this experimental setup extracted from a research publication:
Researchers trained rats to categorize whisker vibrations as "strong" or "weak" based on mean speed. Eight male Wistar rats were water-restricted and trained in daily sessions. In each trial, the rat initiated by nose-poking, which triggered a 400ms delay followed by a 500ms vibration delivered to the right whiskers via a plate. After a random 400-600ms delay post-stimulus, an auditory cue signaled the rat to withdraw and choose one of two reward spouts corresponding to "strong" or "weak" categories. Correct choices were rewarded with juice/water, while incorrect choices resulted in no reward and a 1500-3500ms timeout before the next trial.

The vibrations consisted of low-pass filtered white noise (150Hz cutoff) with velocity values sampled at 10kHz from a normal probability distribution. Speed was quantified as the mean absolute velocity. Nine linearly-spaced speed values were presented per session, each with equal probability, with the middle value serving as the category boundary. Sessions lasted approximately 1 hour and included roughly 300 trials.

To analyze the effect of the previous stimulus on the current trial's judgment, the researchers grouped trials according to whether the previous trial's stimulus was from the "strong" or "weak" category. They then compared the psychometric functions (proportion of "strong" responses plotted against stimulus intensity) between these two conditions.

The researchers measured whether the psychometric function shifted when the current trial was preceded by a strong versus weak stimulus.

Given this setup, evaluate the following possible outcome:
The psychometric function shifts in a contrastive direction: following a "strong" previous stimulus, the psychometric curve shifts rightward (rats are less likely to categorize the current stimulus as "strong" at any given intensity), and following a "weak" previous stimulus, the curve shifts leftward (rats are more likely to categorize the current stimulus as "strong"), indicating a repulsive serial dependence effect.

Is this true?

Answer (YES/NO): YES